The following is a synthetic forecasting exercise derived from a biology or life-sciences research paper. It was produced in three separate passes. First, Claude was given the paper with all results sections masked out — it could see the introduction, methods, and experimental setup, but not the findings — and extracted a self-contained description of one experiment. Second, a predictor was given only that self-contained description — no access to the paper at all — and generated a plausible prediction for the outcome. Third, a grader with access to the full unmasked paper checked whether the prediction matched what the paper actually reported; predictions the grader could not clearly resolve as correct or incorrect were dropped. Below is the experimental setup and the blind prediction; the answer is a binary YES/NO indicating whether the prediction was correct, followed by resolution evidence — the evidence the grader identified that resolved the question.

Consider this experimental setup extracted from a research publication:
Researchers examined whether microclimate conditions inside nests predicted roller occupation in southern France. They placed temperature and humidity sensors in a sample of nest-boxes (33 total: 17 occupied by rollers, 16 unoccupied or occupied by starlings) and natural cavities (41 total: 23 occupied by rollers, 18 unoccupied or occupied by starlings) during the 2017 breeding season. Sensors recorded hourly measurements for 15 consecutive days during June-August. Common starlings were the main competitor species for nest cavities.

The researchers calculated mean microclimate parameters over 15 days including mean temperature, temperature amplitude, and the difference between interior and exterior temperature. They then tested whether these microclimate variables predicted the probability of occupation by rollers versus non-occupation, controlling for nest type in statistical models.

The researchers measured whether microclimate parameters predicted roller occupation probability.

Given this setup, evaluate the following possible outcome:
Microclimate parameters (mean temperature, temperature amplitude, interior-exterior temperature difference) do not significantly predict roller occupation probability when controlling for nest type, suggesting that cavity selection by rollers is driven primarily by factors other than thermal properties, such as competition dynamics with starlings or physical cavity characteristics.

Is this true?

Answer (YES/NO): NO